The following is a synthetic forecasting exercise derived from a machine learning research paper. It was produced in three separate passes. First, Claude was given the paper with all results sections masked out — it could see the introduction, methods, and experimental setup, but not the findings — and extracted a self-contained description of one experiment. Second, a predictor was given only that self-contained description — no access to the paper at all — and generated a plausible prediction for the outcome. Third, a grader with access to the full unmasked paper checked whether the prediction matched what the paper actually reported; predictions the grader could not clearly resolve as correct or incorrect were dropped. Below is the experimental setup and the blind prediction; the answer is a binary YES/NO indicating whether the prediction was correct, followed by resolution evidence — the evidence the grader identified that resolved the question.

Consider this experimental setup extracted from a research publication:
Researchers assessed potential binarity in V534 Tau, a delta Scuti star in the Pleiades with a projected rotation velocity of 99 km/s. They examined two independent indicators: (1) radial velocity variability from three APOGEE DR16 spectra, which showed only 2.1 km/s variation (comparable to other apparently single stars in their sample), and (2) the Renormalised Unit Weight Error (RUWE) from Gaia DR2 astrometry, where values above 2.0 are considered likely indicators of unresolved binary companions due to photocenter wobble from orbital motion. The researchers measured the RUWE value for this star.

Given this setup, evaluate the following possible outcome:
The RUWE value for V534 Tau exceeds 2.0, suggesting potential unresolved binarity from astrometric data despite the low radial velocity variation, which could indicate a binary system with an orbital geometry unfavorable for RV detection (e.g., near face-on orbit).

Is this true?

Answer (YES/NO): YES